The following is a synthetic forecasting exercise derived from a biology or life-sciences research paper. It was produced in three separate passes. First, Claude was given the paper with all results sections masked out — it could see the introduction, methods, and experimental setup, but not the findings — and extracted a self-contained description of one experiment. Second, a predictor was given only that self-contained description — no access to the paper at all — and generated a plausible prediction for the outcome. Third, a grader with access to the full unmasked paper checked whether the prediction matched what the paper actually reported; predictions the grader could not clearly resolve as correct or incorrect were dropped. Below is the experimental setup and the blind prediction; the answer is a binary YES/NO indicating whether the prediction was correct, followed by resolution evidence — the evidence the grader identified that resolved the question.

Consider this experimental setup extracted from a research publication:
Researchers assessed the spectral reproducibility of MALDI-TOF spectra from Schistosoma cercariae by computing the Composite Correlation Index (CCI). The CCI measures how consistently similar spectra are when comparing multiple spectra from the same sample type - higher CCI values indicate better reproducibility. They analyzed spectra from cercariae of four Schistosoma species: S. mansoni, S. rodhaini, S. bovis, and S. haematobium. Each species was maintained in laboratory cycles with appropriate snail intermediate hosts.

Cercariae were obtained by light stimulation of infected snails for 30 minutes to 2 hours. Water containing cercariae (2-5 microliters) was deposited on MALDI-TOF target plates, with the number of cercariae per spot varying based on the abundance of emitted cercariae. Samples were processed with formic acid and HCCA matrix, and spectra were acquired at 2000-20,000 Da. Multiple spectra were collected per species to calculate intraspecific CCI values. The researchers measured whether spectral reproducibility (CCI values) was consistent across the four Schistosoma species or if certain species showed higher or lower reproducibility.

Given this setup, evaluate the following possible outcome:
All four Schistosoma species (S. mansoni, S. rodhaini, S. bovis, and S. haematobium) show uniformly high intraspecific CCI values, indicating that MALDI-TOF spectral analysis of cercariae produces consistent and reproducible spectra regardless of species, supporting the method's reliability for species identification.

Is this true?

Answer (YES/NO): NO